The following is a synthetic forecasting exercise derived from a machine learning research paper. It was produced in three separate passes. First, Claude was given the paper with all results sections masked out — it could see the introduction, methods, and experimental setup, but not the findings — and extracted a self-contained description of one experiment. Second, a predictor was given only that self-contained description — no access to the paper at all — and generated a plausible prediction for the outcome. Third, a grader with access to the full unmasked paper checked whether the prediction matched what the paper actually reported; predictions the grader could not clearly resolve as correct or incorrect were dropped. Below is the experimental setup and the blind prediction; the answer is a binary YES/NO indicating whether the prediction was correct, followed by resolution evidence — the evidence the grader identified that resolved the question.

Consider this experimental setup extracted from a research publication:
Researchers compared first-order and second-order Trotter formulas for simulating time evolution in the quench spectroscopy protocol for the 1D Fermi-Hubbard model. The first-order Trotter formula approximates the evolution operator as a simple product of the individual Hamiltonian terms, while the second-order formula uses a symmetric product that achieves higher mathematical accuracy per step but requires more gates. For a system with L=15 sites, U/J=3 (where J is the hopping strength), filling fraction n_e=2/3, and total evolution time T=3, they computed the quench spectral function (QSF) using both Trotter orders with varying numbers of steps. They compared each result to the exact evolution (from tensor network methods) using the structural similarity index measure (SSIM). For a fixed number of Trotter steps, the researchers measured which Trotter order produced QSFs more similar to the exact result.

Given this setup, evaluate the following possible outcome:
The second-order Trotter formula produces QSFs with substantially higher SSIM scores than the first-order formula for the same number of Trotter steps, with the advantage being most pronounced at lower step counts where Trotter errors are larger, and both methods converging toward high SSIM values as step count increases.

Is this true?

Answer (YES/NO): NO